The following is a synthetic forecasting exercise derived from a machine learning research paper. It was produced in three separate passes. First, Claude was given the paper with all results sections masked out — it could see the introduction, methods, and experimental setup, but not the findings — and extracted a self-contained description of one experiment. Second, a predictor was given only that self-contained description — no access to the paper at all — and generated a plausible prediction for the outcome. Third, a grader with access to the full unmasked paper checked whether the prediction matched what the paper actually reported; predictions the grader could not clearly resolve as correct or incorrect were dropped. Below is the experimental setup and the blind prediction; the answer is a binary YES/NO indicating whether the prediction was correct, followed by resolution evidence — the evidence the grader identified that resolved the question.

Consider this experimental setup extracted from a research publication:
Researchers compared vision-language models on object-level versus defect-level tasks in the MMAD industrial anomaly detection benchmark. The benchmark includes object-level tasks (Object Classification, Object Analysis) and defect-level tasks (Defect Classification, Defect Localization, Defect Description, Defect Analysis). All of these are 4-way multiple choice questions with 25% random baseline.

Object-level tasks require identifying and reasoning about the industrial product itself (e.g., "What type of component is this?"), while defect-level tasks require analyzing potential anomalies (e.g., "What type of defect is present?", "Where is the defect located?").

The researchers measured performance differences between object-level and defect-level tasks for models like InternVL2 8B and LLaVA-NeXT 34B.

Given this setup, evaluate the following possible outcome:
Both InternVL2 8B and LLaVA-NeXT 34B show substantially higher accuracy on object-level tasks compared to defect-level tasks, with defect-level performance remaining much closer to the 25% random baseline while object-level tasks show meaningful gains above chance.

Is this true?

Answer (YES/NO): NO